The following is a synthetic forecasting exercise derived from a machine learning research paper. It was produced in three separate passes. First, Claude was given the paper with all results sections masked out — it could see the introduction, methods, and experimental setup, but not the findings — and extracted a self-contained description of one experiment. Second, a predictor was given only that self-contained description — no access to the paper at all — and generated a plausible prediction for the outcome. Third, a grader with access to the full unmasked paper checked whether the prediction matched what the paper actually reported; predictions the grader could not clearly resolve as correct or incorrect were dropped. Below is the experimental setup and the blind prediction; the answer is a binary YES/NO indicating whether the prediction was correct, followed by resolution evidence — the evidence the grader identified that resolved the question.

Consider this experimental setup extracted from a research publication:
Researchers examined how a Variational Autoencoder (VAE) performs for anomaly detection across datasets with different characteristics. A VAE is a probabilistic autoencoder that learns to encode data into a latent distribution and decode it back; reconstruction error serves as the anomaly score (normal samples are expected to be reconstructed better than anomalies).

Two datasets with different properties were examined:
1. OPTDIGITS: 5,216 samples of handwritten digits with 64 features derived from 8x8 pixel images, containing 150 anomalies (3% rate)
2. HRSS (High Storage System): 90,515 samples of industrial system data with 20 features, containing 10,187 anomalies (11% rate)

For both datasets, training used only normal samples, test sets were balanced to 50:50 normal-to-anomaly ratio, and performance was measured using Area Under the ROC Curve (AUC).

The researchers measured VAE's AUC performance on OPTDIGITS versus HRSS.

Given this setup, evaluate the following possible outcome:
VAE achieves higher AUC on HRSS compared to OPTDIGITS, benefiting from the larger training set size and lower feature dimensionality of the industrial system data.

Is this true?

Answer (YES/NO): NO